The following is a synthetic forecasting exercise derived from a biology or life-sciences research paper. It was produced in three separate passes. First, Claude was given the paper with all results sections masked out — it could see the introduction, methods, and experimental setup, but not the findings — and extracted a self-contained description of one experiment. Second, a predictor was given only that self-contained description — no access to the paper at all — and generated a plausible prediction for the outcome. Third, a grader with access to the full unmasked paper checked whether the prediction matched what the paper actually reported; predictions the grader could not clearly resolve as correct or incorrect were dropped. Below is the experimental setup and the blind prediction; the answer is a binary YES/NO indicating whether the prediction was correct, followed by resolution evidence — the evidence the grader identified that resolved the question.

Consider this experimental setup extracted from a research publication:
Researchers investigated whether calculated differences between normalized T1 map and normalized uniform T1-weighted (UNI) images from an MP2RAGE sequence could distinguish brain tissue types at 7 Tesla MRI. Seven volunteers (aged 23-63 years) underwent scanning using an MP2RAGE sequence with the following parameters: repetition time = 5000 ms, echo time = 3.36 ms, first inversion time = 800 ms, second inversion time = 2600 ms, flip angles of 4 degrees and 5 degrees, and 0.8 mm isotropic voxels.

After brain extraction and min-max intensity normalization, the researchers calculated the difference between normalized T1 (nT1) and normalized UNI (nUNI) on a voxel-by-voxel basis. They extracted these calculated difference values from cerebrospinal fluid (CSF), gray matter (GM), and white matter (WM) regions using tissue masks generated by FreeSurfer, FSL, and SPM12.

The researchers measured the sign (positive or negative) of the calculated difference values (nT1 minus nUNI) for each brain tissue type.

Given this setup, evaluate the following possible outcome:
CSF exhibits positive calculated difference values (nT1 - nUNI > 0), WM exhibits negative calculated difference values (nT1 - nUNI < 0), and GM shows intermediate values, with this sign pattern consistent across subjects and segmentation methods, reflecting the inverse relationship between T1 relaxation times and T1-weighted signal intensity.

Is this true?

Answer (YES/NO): NO